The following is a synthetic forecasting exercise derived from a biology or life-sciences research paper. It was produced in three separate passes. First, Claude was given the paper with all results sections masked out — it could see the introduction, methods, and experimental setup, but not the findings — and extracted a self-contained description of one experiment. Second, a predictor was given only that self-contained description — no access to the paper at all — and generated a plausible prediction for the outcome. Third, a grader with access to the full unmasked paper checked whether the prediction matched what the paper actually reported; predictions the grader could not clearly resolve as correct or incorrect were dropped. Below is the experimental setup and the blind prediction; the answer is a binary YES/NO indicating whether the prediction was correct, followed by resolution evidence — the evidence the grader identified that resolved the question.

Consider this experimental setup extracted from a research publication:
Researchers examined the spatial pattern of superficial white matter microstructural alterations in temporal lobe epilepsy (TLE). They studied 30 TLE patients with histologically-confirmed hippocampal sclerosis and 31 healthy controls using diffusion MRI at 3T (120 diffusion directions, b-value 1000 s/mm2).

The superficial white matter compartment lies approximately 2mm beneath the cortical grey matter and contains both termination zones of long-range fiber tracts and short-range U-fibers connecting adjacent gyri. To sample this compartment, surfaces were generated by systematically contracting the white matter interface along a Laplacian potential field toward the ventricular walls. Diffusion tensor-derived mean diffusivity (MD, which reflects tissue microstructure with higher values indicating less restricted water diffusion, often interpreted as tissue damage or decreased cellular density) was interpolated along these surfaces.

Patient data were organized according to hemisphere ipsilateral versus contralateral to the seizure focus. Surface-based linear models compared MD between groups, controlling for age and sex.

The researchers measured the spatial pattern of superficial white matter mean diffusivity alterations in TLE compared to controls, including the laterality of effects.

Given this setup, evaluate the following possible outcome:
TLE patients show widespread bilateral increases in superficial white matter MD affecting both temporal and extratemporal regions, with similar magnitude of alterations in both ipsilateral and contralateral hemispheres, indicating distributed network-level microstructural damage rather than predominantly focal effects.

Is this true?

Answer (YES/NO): NO